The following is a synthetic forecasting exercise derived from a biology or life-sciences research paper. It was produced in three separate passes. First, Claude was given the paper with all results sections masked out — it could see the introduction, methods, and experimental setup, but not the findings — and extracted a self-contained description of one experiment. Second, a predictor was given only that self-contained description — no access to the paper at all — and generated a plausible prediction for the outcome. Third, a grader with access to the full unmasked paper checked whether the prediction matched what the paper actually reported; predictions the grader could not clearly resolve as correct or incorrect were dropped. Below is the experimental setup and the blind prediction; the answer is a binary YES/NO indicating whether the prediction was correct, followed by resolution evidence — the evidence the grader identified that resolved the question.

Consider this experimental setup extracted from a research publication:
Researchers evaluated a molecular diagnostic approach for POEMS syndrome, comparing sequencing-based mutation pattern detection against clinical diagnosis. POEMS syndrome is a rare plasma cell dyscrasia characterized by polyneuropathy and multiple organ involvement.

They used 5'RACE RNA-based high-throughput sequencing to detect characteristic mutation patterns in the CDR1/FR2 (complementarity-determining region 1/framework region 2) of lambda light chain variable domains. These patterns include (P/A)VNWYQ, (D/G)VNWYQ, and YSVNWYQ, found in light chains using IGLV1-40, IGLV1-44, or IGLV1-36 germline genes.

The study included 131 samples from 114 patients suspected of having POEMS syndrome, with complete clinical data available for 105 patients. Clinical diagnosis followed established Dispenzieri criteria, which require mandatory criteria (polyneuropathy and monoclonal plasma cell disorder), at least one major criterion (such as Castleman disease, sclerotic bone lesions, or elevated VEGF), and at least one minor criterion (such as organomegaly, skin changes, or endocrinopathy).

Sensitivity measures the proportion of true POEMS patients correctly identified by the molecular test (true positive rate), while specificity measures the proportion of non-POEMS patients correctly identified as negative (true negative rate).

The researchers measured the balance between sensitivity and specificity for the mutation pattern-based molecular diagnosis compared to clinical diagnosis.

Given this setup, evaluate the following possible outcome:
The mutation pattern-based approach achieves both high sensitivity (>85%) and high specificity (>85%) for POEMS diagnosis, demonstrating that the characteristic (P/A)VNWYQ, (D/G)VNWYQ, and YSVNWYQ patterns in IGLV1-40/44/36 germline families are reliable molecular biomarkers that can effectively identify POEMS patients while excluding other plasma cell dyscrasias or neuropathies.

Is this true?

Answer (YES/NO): NO